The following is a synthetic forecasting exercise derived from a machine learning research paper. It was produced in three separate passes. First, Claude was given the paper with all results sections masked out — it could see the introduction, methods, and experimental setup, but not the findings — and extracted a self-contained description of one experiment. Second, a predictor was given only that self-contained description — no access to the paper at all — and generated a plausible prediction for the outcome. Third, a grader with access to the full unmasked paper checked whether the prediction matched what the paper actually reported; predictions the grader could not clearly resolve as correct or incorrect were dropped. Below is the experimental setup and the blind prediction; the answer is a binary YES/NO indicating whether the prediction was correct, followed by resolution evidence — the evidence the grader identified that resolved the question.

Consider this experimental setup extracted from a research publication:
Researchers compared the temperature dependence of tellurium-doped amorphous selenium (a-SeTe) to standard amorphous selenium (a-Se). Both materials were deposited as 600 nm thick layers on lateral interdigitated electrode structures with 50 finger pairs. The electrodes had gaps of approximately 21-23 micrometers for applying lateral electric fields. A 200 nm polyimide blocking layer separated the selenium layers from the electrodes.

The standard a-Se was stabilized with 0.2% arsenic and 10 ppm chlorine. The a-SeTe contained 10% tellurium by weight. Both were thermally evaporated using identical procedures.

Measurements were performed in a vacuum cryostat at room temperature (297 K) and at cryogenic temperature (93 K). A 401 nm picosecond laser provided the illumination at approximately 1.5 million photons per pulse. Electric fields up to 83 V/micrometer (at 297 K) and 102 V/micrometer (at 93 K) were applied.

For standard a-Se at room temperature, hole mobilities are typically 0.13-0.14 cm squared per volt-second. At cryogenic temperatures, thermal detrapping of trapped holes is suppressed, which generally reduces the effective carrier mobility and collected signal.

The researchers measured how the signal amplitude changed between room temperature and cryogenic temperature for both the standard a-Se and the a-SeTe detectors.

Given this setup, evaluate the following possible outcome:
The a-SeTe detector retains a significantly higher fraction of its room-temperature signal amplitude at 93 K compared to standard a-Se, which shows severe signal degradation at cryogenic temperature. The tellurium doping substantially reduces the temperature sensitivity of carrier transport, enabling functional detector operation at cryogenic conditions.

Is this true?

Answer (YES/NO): NO